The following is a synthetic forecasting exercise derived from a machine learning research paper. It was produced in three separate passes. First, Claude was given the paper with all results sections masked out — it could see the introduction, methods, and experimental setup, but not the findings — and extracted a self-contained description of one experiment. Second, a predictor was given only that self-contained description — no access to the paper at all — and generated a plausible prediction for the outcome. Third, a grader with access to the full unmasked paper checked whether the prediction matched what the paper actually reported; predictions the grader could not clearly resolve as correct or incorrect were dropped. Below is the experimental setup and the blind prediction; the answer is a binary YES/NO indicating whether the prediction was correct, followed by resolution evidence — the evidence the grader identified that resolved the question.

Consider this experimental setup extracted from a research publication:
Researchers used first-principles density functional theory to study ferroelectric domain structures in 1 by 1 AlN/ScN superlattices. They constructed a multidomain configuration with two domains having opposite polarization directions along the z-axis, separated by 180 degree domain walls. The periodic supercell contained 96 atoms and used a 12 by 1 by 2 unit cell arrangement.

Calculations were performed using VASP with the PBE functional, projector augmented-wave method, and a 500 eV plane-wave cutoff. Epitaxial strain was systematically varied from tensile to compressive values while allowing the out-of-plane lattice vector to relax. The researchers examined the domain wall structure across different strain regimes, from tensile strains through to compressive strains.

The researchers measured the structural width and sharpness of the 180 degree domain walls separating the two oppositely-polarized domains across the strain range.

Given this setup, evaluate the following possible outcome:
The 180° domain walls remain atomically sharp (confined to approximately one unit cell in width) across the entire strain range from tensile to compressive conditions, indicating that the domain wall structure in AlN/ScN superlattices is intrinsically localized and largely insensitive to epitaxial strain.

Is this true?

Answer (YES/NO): NO